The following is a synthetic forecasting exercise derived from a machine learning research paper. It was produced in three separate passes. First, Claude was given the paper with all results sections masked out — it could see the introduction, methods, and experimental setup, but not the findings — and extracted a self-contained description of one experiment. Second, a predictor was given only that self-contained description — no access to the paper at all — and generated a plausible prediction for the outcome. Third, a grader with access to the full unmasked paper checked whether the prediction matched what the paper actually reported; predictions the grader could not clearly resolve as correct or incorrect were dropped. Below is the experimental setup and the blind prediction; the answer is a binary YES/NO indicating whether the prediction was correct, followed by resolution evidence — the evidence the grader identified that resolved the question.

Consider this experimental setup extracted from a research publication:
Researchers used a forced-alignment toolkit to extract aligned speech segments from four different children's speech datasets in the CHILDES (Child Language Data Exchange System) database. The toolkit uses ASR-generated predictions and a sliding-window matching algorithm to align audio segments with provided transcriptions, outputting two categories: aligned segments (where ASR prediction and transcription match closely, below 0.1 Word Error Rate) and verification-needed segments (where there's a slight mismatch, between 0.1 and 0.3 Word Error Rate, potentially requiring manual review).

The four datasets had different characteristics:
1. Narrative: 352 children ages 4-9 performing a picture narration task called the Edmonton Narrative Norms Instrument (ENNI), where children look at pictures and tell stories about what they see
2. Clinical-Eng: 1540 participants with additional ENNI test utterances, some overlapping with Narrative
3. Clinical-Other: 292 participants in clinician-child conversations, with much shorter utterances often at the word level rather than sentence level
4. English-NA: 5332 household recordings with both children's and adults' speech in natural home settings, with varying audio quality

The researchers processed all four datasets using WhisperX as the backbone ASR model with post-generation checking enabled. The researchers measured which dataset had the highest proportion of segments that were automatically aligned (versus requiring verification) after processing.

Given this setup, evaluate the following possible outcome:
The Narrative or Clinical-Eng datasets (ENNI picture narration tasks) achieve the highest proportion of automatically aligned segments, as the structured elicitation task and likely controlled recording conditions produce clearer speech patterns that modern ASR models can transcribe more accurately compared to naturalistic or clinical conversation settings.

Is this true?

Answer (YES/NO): NO